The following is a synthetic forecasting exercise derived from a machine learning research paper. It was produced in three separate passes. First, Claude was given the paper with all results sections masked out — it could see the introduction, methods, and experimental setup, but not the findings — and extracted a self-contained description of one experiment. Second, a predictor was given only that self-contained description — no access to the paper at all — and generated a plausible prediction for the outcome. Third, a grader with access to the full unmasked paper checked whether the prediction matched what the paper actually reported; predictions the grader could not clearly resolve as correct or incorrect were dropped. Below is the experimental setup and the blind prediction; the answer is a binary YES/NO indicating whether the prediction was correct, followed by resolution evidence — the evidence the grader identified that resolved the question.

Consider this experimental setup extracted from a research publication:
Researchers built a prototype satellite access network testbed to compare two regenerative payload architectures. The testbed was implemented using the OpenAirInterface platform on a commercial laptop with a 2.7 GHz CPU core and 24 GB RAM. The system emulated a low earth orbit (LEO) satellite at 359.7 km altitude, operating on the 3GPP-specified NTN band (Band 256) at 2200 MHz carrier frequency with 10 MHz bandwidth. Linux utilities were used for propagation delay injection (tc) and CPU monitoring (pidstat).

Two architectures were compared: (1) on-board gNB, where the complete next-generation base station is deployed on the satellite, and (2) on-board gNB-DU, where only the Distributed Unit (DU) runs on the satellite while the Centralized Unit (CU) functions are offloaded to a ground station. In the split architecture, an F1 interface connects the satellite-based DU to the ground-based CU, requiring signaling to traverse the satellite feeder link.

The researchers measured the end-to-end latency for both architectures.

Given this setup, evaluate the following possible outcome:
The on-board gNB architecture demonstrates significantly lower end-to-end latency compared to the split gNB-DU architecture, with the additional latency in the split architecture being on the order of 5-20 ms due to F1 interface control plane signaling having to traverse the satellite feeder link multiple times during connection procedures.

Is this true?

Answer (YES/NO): NO